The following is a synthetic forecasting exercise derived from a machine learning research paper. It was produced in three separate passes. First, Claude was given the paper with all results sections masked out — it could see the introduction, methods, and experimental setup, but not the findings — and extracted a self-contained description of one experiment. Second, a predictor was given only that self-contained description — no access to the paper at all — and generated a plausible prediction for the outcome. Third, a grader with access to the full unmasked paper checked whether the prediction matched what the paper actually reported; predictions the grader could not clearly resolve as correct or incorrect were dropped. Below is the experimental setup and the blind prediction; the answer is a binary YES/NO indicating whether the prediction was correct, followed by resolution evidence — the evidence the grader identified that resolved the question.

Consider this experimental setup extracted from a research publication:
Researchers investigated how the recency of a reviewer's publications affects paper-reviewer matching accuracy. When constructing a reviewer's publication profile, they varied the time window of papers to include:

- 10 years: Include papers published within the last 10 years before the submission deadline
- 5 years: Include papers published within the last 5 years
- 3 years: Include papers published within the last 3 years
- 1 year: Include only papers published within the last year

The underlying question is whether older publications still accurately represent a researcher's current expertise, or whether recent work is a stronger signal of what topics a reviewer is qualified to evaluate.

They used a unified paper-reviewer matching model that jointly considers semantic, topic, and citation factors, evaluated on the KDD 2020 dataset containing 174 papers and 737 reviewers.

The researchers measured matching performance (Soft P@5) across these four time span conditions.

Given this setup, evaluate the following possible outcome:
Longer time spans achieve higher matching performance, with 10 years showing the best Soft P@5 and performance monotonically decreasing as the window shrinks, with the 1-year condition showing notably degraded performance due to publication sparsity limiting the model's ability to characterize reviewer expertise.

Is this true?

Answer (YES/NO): NO